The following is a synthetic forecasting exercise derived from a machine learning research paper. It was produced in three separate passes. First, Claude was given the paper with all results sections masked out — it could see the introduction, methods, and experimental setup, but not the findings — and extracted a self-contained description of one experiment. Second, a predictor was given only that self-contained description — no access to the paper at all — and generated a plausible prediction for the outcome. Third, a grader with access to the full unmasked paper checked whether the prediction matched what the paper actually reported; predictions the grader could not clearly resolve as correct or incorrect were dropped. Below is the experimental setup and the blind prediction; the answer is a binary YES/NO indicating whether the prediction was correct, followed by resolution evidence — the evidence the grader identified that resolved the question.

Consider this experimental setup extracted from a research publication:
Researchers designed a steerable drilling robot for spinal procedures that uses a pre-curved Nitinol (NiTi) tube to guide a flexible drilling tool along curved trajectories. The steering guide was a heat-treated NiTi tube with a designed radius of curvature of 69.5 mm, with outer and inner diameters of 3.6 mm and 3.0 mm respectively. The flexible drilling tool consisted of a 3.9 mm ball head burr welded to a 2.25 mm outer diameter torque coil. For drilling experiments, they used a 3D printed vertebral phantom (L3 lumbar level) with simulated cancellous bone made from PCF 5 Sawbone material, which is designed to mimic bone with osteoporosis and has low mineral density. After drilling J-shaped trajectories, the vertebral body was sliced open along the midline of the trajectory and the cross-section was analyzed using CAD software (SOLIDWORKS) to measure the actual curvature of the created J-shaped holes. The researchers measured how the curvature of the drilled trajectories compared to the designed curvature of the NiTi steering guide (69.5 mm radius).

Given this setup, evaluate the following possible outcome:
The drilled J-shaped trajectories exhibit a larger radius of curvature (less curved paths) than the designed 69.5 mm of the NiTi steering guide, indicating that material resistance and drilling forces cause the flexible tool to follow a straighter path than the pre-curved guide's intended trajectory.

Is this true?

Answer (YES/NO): YES